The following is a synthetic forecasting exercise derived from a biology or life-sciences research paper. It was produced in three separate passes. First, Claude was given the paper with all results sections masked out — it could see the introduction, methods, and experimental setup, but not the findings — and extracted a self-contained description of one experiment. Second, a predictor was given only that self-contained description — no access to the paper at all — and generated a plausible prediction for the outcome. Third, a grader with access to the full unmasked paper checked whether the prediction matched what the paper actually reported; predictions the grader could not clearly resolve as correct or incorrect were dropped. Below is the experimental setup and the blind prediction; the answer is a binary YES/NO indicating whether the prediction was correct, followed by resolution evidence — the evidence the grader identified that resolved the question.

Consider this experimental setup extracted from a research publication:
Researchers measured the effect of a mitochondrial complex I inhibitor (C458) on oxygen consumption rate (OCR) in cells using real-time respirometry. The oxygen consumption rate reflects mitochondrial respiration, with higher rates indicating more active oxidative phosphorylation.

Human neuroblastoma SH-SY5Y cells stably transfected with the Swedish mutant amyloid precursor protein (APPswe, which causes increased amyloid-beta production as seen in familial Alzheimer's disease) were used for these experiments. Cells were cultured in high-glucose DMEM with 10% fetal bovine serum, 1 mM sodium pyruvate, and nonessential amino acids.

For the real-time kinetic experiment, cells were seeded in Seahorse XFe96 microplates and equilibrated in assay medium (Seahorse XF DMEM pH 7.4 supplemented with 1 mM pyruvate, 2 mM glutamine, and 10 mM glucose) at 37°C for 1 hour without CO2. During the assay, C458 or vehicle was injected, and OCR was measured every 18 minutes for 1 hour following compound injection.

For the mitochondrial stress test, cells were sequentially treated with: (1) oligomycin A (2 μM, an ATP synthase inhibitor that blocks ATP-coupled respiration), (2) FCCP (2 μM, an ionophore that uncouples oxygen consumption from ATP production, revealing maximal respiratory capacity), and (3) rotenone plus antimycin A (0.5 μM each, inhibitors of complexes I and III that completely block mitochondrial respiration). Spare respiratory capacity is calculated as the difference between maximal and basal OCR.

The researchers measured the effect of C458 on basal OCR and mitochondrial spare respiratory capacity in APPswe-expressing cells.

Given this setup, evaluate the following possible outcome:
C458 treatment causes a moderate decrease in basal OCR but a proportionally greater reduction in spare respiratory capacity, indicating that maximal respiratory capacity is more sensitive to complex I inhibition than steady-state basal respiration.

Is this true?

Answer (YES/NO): NO